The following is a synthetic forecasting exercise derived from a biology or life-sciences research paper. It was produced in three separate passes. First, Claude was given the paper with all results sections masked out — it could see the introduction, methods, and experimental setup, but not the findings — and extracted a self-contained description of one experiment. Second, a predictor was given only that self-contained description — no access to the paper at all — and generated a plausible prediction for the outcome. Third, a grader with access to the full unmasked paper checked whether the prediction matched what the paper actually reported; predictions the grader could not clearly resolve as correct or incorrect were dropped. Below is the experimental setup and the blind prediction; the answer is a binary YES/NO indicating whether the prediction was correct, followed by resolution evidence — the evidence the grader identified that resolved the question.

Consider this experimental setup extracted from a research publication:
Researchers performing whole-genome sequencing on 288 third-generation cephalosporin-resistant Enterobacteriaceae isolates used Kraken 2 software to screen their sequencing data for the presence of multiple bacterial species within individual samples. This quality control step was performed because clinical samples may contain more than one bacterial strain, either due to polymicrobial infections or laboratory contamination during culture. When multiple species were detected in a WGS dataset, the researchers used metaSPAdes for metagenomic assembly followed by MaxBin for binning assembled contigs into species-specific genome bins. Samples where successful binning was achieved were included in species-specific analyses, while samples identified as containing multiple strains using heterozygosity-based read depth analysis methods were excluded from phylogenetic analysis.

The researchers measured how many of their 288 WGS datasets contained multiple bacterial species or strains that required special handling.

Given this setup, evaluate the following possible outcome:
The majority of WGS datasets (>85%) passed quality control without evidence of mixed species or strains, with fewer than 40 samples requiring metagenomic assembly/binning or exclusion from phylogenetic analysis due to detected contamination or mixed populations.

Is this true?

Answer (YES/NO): YES